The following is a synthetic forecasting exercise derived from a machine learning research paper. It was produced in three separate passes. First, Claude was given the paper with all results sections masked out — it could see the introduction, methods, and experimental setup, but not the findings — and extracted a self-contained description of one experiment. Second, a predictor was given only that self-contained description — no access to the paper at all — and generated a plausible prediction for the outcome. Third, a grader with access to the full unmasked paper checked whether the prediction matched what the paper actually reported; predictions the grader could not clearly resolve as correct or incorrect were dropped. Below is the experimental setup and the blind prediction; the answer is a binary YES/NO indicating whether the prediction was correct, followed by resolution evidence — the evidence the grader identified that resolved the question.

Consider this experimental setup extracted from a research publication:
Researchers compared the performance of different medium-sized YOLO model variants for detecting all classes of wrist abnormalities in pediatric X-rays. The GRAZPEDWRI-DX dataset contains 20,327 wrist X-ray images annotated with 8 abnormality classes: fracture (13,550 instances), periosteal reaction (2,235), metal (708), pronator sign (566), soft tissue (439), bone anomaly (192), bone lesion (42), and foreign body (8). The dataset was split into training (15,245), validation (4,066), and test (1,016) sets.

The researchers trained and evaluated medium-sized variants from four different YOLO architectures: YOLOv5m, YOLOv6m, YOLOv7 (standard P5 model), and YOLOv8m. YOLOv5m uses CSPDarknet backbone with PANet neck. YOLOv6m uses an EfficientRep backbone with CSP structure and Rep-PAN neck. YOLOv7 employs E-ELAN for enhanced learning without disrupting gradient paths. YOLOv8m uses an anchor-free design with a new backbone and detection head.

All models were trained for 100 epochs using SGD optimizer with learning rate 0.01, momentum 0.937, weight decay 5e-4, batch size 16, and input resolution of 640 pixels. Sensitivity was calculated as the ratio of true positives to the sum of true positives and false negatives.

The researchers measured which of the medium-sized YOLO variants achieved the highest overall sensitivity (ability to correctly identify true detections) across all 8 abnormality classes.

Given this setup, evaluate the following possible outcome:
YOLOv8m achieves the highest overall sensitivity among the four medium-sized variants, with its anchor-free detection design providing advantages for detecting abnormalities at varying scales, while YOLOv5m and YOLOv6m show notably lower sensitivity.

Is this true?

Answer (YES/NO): NO